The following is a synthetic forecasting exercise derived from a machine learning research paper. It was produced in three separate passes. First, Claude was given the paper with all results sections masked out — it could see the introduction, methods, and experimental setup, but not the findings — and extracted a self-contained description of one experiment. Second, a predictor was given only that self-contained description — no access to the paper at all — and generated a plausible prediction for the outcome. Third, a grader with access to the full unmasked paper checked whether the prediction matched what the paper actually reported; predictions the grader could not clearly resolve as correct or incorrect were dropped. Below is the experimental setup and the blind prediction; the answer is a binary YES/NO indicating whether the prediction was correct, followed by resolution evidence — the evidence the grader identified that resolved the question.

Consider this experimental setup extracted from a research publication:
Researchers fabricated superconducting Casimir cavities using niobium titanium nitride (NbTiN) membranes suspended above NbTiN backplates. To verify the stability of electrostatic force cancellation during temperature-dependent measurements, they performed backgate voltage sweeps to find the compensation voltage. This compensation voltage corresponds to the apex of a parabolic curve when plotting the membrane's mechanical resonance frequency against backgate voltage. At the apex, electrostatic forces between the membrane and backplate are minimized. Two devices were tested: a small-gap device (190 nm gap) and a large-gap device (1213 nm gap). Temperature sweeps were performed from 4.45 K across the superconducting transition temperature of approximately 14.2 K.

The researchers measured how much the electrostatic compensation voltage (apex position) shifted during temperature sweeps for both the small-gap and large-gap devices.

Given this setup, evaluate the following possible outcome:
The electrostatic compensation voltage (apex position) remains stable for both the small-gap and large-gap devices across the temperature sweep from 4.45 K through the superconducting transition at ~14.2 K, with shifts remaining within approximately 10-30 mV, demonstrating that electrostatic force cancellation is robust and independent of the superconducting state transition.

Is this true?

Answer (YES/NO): NO